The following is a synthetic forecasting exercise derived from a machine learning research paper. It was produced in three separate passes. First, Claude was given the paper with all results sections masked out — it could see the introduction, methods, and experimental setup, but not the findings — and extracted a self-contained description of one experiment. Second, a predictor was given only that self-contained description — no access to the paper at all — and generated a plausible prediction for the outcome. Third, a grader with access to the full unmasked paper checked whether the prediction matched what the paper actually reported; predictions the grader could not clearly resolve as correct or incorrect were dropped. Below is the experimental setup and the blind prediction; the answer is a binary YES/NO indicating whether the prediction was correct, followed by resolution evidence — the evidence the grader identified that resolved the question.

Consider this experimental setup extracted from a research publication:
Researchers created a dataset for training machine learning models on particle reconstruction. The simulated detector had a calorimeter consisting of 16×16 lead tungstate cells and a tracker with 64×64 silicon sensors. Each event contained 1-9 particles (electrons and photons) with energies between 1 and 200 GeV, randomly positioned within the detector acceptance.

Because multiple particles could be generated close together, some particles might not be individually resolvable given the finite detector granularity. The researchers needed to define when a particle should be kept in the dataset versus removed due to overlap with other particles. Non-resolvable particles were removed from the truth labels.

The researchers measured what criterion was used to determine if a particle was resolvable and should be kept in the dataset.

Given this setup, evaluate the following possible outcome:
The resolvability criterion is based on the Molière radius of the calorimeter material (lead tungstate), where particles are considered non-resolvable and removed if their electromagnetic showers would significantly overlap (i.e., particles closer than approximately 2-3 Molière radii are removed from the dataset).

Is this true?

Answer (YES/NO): NO